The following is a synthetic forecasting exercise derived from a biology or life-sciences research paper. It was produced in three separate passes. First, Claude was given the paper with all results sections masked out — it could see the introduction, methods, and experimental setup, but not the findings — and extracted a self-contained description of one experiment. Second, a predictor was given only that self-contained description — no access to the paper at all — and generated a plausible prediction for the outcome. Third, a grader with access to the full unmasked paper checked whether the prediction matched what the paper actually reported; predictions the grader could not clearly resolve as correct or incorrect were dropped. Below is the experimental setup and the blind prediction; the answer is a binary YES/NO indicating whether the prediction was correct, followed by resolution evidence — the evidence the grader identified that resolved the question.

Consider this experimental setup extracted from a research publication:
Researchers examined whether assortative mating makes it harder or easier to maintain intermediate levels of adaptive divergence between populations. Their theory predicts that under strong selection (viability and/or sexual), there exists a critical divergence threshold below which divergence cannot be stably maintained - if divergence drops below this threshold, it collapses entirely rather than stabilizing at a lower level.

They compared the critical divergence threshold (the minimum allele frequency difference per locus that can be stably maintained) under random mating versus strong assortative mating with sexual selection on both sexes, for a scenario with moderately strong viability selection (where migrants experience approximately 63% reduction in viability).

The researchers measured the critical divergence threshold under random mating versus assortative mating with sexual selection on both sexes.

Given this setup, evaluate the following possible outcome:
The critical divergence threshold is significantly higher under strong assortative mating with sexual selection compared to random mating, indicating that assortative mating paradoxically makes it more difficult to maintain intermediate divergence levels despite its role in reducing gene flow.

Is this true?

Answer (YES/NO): YES